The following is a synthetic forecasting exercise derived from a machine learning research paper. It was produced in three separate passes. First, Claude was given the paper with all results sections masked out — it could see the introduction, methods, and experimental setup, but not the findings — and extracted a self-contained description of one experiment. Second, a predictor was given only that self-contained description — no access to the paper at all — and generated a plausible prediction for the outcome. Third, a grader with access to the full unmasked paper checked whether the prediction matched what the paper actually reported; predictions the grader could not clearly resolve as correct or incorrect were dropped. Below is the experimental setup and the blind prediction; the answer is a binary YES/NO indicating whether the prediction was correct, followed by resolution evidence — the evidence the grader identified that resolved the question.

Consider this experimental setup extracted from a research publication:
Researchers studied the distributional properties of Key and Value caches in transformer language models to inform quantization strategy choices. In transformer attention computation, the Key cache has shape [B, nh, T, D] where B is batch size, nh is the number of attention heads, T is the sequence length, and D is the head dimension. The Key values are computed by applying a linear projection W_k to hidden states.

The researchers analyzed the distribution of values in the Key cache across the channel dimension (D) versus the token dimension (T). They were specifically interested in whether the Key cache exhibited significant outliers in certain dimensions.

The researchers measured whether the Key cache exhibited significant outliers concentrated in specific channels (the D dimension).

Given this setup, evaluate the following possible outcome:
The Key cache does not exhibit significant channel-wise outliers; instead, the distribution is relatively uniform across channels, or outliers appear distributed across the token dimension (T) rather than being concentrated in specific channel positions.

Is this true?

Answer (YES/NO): NO